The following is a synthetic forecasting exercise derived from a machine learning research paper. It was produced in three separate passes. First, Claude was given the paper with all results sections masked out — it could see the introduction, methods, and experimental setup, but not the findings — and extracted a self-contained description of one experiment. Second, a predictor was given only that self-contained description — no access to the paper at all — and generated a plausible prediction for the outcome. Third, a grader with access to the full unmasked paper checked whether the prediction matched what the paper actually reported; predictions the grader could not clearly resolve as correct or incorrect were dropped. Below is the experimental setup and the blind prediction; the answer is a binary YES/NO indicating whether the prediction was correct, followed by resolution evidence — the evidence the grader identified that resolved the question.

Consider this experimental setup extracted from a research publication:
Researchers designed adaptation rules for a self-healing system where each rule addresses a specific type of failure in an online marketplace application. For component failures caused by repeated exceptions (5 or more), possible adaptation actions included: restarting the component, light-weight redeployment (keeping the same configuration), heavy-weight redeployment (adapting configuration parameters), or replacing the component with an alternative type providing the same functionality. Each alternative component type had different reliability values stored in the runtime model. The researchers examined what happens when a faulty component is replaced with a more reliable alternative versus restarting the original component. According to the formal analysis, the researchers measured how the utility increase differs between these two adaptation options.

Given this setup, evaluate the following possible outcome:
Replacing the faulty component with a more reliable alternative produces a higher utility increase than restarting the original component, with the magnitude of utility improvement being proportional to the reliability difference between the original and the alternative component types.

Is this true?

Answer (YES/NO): YES